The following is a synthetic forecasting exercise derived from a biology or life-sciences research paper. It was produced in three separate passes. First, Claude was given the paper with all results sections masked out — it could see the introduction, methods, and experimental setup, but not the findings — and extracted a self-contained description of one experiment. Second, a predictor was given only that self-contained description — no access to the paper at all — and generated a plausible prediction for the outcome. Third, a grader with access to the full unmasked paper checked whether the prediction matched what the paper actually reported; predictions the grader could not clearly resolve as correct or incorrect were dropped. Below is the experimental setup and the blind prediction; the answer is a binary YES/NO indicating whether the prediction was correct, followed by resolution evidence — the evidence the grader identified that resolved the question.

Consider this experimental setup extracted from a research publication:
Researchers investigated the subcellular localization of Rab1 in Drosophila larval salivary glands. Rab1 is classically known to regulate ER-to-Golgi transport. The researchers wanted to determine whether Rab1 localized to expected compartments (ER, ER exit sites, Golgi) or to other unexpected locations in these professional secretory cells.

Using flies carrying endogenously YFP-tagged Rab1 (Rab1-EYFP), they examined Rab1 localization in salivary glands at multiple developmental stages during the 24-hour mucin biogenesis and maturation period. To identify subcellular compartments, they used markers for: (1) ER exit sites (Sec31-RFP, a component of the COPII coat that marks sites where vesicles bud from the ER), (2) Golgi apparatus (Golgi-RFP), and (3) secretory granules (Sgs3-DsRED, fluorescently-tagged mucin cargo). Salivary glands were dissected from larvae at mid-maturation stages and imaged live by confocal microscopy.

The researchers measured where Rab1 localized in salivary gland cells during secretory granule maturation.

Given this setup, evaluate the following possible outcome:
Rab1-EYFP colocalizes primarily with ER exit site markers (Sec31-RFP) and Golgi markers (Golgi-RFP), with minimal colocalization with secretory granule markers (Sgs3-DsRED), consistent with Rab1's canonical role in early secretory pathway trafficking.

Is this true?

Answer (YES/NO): NO